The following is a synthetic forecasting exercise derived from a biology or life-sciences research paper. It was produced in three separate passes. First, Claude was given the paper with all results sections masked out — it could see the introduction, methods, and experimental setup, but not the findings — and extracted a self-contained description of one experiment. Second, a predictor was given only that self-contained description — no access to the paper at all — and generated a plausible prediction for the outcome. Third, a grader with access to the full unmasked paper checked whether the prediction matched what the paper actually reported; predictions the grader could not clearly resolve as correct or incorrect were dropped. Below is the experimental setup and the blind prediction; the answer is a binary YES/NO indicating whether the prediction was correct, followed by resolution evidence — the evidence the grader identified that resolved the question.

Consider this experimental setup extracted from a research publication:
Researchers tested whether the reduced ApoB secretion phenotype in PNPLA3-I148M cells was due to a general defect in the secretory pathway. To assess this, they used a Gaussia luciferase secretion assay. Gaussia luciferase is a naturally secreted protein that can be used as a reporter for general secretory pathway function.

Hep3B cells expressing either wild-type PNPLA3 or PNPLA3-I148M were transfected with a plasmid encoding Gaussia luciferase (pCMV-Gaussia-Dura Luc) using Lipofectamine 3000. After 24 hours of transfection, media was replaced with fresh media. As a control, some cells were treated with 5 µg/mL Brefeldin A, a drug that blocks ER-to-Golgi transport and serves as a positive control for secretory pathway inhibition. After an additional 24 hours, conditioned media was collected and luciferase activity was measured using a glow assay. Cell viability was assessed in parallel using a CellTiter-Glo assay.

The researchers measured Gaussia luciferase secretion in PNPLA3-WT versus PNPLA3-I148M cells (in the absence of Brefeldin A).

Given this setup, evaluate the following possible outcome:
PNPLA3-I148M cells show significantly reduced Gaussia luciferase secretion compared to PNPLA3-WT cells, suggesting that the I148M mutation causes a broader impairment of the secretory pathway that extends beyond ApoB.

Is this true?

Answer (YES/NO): NO